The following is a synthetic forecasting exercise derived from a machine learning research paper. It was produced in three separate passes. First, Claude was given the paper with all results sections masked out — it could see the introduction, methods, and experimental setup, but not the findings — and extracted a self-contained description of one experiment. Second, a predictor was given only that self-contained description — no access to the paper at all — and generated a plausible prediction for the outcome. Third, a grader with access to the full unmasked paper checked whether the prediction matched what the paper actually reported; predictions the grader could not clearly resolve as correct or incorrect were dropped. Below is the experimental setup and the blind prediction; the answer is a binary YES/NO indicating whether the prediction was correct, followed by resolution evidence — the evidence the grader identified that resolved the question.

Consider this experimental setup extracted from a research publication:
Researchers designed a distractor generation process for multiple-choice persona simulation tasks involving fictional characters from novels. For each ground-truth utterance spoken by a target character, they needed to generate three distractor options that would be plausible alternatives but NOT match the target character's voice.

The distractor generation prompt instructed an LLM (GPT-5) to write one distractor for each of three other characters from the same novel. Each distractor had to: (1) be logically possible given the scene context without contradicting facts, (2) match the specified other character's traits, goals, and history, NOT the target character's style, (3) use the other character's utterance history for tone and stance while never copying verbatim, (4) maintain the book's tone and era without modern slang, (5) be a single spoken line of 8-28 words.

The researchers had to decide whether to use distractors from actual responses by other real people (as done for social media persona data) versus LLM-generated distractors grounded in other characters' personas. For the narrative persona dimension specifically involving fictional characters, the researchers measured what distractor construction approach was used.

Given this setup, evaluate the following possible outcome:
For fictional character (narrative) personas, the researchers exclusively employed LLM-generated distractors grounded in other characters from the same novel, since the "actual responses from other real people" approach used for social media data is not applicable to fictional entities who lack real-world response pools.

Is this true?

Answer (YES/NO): YES